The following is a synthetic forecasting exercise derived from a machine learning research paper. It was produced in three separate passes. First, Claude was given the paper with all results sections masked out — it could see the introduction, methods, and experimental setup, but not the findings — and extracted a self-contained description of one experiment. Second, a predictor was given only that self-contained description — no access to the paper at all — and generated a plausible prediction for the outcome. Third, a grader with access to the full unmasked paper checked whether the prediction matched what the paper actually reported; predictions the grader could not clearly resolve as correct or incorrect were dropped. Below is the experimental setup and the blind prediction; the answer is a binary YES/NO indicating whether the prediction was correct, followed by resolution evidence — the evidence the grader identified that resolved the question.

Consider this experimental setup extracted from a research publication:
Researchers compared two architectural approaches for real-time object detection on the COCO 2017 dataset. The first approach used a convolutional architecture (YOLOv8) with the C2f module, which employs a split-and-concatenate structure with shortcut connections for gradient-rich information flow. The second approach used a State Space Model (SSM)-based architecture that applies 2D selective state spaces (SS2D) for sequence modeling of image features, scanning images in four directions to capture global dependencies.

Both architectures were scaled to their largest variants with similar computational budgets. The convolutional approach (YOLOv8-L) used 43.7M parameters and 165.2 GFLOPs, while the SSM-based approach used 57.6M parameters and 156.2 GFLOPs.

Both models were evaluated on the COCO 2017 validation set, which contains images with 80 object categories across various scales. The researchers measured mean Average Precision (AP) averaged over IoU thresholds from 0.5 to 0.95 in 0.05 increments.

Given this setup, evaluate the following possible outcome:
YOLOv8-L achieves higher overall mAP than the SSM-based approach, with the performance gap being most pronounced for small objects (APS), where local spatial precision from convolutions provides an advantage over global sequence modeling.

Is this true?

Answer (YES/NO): NO